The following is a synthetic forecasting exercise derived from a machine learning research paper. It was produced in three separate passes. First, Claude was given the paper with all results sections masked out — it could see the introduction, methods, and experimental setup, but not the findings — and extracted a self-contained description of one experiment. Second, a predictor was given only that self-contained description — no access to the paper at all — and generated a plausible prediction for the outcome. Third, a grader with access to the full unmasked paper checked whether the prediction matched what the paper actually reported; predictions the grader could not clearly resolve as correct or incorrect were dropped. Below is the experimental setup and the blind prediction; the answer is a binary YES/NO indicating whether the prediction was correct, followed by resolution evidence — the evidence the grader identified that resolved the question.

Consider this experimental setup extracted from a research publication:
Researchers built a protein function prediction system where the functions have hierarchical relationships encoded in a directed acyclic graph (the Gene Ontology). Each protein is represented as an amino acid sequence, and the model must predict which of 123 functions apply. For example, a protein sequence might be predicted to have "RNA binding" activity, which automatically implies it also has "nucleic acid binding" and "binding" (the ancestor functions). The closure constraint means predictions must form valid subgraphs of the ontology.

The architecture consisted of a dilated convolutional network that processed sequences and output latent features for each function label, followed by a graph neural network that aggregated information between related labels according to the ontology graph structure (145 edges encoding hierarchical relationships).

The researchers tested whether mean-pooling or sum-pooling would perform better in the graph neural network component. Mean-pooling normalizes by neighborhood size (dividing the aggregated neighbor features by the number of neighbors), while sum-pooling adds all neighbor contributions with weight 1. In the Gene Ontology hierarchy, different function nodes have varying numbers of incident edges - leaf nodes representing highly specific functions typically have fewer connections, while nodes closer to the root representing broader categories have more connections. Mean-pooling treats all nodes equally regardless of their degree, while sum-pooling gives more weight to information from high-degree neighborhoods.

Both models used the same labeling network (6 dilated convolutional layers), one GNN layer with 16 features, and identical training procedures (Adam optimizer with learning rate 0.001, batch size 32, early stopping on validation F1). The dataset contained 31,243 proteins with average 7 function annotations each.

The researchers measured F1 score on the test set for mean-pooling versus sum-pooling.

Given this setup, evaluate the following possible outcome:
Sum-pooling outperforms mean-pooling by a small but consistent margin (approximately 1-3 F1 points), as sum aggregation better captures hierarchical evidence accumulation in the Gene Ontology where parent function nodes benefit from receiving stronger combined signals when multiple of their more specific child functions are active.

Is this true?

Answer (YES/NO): YES